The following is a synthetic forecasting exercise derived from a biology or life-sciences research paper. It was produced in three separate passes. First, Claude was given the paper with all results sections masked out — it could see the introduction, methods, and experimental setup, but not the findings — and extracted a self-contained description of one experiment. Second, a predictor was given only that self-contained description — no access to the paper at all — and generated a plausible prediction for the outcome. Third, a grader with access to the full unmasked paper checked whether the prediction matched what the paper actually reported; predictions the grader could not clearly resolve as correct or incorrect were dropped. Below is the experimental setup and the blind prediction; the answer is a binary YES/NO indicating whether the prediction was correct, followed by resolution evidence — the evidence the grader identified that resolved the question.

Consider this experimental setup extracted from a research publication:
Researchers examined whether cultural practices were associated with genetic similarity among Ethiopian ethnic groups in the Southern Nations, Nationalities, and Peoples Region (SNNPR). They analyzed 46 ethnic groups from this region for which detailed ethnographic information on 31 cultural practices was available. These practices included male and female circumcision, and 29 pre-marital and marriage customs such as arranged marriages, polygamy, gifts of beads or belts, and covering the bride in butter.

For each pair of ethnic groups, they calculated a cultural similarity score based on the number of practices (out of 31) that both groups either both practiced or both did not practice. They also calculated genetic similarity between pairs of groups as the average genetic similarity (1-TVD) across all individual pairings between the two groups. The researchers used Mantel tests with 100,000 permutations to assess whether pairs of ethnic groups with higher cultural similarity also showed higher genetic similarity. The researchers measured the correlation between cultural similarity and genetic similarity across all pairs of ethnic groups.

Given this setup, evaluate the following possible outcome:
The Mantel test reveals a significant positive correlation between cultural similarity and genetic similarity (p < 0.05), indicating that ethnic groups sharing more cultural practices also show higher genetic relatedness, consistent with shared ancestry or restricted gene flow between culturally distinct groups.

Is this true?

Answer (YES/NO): YES